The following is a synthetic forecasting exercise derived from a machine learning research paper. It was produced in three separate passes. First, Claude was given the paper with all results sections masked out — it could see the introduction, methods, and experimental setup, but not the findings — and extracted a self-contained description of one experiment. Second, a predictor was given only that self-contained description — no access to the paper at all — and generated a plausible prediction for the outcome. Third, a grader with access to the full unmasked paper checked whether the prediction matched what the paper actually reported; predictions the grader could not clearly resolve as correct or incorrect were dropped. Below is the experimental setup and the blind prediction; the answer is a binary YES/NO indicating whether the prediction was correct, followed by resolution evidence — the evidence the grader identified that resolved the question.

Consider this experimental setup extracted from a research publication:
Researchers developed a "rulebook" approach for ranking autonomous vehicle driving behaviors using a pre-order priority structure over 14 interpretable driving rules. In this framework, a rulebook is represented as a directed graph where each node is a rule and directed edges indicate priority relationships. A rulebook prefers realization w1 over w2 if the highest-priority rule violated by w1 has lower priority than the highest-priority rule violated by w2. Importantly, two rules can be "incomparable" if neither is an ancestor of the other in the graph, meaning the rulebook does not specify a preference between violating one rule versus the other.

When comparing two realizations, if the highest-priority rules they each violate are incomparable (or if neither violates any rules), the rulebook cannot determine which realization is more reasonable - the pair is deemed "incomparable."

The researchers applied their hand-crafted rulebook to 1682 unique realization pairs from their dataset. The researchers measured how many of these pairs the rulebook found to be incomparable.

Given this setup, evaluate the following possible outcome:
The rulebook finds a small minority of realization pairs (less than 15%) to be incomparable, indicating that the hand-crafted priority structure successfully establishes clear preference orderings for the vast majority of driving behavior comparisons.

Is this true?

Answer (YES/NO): YES